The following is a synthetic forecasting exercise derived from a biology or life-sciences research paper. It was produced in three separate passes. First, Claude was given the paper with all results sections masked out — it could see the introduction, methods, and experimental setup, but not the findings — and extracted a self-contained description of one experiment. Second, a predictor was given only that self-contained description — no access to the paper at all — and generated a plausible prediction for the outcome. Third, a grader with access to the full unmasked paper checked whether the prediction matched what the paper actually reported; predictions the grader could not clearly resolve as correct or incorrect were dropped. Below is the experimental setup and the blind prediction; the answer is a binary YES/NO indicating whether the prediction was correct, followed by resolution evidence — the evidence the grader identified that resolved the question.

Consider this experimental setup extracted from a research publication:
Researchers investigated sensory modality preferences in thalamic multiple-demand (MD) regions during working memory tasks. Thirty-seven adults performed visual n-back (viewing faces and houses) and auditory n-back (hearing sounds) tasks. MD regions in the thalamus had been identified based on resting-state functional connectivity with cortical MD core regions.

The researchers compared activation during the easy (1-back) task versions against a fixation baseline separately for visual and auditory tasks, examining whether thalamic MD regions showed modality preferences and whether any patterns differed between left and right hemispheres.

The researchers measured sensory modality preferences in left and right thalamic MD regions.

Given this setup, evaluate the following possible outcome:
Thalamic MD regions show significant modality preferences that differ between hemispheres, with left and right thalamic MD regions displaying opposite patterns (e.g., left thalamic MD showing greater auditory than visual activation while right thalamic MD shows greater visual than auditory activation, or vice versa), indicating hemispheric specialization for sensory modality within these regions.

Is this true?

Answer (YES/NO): NO